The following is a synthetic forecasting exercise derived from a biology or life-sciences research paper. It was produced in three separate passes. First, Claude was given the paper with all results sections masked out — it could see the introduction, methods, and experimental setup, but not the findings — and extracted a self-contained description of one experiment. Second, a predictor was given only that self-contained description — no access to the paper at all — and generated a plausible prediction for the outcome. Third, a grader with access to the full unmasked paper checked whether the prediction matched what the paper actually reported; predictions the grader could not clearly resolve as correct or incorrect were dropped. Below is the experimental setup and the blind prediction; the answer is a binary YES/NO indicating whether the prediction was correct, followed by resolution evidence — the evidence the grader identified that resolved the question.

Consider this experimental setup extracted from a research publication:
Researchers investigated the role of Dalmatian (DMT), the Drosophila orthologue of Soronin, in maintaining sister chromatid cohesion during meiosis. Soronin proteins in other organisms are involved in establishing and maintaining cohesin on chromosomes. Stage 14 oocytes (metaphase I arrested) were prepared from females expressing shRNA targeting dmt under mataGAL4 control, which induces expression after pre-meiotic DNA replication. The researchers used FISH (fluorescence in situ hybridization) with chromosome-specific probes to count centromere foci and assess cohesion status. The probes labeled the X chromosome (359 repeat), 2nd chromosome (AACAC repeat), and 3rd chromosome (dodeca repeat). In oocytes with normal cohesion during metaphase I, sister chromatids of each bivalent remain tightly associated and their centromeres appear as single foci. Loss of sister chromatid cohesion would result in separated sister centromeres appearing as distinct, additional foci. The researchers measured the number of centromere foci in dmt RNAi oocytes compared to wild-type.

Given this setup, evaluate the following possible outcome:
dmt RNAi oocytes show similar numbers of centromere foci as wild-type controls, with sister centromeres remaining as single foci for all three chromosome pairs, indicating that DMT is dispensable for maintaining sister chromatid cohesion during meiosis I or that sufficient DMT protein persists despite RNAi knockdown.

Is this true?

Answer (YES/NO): YES